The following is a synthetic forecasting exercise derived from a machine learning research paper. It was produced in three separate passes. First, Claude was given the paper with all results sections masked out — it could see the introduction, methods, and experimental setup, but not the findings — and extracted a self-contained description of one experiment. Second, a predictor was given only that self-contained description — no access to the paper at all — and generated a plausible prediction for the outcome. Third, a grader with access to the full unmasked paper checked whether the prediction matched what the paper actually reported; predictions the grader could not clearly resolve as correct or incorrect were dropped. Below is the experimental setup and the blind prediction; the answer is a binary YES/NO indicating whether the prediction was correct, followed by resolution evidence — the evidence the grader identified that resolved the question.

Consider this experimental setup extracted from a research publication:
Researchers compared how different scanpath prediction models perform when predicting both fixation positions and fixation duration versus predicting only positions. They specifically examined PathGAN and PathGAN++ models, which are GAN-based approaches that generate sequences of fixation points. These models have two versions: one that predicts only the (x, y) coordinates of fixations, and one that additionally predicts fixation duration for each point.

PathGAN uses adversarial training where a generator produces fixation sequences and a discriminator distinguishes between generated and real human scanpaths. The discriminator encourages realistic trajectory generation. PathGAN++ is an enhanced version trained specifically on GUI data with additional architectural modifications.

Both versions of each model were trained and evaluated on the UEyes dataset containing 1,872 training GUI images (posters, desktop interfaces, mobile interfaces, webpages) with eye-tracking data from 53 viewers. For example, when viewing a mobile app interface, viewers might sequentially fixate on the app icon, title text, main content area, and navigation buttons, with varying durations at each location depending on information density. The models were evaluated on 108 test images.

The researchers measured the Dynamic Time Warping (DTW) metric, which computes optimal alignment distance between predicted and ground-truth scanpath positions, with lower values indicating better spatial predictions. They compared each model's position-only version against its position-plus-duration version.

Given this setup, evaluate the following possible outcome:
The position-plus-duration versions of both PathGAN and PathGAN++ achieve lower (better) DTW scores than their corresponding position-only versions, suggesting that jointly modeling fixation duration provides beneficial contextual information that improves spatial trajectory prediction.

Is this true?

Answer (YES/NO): NO